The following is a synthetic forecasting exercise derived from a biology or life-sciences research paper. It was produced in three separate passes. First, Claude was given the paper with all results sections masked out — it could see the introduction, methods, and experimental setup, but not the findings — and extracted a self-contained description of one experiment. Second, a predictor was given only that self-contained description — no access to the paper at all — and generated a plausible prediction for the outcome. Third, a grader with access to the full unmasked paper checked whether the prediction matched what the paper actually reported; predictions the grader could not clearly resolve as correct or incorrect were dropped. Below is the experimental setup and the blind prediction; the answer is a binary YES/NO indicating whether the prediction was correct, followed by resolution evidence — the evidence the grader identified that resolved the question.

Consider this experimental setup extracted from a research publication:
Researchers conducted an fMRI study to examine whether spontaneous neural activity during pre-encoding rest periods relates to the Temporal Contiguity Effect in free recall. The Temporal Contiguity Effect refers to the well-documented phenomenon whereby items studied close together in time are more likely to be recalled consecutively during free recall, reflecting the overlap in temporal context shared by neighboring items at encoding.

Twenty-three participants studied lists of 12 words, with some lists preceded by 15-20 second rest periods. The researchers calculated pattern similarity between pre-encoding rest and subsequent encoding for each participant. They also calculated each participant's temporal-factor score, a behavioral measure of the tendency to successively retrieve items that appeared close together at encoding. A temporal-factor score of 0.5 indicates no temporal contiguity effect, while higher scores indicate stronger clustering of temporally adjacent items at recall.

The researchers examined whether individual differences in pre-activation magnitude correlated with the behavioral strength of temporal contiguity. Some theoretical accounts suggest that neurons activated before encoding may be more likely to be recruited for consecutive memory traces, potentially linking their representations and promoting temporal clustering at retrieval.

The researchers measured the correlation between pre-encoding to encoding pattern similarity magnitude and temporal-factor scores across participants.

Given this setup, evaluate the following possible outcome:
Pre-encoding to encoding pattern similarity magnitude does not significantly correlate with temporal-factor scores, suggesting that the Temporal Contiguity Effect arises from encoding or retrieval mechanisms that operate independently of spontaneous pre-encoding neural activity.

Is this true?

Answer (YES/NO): NO